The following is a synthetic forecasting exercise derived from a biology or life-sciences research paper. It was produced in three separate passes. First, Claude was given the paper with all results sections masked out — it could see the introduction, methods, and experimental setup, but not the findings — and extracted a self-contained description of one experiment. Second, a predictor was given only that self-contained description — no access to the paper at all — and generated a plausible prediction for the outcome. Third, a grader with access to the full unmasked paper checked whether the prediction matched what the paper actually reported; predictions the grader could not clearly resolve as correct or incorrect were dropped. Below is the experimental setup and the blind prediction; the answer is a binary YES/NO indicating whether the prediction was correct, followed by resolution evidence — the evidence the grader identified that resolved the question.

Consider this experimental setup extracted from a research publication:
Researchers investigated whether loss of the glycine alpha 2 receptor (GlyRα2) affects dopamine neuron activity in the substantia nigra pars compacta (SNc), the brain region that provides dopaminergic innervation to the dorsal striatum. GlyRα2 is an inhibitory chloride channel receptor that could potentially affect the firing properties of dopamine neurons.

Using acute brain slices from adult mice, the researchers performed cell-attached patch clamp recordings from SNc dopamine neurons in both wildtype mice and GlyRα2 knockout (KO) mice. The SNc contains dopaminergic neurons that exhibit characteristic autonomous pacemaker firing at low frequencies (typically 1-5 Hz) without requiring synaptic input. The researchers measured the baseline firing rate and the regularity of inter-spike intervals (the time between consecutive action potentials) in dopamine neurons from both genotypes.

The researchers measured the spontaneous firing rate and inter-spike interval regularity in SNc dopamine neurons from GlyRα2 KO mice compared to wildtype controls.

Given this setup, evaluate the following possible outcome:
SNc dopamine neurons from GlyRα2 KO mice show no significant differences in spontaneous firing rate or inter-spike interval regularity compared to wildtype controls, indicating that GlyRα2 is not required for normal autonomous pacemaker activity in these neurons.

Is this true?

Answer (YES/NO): YES